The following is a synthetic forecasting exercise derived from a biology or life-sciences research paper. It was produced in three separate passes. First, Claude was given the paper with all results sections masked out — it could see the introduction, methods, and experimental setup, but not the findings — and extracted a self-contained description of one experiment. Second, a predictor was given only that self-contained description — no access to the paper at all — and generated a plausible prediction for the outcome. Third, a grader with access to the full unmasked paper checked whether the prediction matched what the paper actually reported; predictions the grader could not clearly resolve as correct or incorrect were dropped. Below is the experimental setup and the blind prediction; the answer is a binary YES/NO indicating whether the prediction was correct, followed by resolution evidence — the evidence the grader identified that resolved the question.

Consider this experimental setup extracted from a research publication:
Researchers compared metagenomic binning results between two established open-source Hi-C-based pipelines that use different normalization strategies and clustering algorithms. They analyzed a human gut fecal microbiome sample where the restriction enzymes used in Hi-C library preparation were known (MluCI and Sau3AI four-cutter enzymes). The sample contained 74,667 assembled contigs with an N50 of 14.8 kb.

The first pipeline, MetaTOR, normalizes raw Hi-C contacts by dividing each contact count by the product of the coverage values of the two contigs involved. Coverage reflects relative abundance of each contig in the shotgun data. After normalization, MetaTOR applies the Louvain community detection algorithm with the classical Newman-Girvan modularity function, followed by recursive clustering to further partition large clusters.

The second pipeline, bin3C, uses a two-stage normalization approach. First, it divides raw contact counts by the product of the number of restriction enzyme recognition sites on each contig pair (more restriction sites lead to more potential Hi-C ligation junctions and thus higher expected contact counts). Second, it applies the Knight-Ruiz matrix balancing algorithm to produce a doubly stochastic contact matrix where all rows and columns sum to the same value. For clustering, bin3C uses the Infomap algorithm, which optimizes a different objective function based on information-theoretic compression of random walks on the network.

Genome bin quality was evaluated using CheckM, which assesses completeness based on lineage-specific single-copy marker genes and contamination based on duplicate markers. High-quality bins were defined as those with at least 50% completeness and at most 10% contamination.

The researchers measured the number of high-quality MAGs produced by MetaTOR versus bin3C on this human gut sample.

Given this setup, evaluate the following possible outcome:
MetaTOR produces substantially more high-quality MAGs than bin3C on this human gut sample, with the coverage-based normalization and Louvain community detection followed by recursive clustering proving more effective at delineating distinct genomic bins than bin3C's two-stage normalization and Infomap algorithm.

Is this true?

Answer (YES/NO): NO